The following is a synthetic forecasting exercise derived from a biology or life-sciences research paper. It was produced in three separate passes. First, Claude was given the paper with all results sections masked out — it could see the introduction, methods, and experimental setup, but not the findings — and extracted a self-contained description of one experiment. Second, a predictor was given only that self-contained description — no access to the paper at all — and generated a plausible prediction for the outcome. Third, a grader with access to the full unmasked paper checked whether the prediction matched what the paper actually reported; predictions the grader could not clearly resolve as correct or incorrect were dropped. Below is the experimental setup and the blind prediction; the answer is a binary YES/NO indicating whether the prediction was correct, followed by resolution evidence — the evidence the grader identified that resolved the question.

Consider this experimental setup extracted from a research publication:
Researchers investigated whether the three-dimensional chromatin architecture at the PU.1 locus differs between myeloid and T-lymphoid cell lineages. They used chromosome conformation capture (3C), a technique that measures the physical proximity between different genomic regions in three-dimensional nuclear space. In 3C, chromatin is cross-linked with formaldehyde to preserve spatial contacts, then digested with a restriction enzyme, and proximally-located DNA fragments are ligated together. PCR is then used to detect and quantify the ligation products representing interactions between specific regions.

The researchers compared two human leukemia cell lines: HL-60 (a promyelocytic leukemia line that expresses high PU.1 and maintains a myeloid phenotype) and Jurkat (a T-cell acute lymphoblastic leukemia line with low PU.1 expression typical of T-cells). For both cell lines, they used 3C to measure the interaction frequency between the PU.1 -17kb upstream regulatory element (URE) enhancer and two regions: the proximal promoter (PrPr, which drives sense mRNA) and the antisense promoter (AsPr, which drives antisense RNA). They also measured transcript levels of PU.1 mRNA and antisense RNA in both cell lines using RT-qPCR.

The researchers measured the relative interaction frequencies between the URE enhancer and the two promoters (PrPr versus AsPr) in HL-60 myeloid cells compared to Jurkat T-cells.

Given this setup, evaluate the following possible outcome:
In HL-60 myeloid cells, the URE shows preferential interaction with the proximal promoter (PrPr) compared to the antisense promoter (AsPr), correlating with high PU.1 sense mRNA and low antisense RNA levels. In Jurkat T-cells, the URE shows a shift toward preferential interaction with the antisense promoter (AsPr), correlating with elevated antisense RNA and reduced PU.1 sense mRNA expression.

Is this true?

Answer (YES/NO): YES